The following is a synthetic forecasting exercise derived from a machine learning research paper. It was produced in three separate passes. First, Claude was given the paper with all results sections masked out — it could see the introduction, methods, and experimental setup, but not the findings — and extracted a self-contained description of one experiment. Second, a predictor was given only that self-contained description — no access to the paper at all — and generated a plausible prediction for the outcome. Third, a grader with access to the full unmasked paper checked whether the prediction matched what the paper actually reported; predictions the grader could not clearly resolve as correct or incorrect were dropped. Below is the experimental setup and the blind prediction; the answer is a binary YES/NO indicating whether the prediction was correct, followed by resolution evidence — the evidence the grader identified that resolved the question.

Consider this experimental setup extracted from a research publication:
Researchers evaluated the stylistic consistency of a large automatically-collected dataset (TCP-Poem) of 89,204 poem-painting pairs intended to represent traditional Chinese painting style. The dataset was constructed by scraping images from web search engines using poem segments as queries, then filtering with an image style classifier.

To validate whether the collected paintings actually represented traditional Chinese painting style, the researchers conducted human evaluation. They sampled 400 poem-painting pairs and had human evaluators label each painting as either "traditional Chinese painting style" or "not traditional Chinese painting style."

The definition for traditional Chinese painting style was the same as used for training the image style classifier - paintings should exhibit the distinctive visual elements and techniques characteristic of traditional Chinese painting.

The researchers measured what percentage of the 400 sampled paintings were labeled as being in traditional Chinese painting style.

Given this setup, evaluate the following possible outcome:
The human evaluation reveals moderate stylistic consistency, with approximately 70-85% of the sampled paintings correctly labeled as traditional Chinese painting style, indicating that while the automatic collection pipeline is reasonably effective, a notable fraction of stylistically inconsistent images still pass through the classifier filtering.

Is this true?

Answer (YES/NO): NO